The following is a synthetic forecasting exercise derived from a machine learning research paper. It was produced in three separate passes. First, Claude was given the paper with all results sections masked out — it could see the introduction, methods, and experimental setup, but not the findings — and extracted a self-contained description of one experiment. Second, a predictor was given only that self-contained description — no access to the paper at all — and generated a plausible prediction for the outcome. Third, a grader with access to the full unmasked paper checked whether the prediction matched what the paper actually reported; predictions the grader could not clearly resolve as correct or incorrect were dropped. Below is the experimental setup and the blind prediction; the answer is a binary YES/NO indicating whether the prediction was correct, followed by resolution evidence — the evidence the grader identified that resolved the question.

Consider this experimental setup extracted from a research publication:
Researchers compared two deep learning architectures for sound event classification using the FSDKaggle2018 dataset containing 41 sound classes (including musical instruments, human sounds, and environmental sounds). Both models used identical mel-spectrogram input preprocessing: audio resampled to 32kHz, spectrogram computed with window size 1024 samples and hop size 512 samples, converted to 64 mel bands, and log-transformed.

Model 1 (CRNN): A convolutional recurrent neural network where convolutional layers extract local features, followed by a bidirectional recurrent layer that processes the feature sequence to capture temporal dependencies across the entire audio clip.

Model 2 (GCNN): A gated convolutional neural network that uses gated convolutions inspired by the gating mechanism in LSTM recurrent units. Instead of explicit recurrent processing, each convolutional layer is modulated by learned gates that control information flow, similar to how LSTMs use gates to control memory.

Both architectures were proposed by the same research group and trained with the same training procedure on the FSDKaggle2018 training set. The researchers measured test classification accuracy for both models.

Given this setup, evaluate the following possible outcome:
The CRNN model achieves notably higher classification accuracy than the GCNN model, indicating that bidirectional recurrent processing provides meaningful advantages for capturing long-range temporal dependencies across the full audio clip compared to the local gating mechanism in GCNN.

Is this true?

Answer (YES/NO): NO